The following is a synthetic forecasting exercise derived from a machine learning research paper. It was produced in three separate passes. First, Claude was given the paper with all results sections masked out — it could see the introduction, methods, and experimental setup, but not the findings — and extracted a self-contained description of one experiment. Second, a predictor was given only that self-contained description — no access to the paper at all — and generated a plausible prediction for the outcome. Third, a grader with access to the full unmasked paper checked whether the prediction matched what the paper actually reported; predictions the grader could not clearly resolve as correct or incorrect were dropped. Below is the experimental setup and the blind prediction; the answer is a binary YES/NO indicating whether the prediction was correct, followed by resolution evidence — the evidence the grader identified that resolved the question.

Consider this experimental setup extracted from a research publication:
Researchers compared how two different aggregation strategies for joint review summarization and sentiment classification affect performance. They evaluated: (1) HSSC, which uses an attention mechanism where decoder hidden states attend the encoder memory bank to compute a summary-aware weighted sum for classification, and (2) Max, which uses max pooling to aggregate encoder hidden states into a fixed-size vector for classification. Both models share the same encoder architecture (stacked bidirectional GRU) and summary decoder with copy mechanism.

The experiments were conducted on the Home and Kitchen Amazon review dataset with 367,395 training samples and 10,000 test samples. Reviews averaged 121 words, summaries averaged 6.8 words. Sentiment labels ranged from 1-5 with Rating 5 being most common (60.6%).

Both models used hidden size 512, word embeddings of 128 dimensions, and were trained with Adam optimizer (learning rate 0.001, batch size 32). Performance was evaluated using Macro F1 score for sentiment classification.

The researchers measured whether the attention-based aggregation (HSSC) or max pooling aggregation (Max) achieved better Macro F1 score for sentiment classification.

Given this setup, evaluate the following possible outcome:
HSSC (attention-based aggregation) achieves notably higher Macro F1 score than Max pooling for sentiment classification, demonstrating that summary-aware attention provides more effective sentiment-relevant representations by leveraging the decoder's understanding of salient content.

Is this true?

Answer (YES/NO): NO